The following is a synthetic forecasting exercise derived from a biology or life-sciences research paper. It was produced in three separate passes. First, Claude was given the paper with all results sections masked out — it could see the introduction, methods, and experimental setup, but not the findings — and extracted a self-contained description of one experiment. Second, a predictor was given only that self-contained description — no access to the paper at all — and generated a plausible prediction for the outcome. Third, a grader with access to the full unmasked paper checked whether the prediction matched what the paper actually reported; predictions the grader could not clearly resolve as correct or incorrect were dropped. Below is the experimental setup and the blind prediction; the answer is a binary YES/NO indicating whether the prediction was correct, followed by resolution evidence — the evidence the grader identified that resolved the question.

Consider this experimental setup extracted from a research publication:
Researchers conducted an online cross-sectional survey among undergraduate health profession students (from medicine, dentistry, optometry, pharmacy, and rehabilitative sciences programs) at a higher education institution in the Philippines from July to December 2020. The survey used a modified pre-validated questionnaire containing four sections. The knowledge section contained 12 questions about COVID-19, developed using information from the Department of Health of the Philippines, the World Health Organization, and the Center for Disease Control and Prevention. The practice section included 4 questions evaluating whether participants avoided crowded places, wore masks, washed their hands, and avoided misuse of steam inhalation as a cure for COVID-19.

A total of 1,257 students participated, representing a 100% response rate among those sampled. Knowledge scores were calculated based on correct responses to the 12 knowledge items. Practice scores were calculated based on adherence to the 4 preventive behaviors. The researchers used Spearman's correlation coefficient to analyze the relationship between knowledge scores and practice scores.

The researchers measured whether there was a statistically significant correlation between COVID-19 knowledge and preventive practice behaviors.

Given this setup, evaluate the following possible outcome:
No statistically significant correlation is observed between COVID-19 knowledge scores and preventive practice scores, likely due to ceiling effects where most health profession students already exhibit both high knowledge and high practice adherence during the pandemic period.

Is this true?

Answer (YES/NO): NO